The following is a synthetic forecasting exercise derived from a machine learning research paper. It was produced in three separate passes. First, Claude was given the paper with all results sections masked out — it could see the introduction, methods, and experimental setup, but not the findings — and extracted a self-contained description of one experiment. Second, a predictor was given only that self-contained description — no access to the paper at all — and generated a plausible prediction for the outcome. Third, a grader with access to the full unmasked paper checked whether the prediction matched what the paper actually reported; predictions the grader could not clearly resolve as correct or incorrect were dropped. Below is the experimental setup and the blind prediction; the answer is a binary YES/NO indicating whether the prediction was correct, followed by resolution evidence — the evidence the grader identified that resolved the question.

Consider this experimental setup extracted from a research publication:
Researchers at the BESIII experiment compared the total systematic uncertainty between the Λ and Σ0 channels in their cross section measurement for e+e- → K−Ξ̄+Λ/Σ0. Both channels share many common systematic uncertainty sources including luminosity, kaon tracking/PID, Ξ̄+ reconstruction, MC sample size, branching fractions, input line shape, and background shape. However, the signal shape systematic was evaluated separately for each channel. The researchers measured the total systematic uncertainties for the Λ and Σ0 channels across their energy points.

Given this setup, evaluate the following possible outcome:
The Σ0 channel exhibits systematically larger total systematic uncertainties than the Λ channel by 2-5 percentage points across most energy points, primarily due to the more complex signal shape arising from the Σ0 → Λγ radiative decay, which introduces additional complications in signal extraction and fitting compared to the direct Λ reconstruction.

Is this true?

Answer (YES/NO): NO